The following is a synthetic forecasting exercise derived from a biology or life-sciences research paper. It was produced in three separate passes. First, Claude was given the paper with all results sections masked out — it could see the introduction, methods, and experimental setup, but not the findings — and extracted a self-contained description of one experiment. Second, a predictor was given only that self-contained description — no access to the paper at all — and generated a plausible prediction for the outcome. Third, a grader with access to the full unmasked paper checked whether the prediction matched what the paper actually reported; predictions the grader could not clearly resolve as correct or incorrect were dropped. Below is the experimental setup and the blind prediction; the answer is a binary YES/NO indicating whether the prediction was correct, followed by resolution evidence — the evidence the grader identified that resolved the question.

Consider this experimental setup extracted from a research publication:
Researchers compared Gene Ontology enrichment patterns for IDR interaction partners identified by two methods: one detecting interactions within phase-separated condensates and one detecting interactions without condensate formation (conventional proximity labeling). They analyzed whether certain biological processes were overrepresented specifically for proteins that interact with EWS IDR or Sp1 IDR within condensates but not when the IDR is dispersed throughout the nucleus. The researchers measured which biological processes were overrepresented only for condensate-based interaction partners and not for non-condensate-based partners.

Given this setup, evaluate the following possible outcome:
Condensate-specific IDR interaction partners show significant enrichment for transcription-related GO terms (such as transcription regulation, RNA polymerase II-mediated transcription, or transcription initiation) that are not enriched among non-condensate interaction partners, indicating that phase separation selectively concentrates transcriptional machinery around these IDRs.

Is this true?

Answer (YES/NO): NO